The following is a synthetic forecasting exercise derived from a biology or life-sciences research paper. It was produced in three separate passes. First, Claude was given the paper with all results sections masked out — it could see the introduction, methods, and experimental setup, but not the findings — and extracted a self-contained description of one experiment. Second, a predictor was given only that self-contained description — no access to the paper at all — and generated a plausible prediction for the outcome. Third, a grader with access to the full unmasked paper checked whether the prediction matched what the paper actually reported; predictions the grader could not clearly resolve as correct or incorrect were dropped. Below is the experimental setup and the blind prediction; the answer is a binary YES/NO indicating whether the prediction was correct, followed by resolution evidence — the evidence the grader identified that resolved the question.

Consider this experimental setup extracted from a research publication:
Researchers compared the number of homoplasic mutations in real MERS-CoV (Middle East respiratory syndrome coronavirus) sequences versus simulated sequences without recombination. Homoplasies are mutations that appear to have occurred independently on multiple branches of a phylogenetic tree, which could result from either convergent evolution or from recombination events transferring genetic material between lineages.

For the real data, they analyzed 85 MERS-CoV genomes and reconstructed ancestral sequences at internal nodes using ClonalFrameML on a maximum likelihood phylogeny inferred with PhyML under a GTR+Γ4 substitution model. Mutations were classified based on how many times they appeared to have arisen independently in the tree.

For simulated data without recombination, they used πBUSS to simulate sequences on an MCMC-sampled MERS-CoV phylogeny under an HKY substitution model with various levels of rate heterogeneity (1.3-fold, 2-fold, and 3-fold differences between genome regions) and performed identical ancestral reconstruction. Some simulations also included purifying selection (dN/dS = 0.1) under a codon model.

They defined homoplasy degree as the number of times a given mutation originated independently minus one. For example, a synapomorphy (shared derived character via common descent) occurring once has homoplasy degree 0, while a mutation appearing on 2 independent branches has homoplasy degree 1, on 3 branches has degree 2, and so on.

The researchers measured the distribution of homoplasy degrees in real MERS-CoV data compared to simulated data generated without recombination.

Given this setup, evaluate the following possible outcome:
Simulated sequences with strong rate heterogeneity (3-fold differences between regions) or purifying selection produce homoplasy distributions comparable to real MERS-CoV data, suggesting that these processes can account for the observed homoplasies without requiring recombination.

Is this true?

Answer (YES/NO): NO